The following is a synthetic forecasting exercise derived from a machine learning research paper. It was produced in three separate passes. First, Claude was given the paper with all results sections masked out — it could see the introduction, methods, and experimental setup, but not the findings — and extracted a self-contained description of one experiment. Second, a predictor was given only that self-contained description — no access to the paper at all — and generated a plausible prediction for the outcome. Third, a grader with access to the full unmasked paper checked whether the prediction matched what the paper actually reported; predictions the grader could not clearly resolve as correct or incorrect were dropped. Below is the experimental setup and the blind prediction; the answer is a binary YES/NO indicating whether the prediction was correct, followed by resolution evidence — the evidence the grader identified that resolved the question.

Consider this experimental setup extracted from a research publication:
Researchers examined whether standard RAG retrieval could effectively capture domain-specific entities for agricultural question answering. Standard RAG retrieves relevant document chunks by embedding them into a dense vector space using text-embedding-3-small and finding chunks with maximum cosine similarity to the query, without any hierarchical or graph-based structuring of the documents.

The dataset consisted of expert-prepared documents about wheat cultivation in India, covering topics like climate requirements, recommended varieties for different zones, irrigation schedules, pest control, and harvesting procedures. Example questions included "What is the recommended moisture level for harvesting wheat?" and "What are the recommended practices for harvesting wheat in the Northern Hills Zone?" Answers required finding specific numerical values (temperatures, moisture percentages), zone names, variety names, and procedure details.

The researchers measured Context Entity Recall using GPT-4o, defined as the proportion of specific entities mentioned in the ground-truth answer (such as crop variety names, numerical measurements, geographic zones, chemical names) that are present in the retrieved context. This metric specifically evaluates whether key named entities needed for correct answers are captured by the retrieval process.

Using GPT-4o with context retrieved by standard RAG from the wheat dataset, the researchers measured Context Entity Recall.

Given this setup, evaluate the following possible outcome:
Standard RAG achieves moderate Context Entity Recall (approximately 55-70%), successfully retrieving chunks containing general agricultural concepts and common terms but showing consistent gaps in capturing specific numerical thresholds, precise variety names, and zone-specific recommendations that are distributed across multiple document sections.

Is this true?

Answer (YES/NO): NO